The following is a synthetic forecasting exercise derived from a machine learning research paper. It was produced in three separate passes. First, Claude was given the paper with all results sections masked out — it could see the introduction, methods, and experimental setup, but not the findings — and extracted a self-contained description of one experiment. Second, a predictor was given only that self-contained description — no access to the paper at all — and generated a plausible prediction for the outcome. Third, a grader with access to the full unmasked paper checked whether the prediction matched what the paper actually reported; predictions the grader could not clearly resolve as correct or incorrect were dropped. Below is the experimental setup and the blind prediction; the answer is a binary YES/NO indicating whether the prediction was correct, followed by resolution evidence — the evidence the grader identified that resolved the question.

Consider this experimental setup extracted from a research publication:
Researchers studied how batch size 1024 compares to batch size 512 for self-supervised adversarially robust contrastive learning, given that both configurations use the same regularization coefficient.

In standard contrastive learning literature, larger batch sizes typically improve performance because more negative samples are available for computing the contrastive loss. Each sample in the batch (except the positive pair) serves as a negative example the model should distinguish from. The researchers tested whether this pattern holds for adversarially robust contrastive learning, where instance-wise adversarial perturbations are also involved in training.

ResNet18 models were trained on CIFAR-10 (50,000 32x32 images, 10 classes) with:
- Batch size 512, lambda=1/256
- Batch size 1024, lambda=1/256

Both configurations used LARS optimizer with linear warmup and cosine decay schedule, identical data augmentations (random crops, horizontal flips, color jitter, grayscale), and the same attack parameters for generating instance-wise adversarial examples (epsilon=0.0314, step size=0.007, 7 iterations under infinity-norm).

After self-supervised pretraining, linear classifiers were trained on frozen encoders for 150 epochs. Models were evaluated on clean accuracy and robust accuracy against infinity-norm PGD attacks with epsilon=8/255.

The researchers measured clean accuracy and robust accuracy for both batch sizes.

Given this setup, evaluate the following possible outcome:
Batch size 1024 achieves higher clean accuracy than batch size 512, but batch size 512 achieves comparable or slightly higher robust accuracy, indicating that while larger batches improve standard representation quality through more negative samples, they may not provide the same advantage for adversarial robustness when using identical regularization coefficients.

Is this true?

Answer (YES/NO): NO